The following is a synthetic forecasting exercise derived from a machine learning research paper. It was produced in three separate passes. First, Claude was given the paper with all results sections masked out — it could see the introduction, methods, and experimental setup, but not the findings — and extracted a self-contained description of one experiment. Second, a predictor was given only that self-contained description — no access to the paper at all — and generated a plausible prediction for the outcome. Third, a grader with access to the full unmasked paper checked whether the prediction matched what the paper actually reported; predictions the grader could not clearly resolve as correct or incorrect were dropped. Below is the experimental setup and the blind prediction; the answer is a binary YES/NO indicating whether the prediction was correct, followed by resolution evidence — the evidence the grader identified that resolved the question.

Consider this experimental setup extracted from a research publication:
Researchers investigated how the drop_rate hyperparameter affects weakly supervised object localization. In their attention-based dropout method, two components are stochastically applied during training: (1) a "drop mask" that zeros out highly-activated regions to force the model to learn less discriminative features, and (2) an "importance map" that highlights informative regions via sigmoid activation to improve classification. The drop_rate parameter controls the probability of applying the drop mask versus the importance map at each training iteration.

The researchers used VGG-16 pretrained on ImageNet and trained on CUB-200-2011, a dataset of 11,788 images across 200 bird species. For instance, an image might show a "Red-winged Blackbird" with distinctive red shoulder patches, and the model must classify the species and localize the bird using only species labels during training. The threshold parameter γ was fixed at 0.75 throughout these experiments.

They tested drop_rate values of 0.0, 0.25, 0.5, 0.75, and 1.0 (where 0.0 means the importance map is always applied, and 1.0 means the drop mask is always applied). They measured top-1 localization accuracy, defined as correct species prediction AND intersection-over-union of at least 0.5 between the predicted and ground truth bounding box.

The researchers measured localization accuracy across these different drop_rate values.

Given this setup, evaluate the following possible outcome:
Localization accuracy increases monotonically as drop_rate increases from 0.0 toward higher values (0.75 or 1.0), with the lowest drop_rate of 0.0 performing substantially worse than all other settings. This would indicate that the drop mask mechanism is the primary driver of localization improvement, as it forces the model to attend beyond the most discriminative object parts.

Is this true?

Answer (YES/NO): NO